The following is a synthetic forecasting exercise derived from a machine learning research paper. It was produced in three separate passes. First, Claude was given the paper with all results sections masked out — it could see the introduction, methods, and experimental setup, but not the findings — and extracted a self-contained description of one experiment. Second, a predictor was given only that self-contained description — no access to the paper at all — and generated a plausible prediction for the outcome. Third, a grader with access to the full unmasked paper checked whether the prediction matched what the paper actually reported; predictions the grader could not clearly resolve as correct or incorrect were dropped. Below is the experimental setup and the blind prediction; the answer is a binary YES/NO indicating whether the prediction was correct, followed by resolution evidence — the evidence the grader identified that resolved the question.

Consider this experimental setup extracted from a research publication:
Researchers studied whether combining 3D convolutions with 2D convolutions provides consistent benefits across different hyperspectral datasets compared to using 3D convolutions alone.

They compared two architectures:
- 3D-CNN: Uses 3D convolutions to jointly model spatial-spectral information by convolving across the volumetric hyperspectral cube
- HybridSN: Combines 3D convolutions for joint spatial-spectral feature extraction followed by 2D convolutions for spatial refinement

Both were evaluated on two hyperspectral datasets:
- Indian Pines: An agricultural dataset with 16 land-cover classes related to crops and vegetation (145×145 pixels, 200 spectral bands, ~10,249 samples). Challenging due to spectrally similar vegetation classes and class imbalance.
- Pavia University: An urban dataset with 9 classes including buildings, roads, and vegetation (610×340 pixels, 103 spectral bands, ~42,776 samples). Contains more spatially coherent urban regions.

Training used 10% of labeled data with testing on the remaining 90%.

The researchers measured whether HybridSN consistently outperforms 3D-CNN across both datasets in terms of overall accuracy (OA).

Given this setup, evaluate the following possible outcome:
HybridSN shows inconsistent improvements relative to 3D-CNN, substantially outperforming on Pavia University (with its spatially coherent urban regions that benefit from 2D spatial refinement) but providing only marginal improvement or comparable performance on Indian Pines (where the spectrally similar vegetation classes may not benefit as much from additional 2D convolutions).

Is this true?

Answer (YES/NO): NO